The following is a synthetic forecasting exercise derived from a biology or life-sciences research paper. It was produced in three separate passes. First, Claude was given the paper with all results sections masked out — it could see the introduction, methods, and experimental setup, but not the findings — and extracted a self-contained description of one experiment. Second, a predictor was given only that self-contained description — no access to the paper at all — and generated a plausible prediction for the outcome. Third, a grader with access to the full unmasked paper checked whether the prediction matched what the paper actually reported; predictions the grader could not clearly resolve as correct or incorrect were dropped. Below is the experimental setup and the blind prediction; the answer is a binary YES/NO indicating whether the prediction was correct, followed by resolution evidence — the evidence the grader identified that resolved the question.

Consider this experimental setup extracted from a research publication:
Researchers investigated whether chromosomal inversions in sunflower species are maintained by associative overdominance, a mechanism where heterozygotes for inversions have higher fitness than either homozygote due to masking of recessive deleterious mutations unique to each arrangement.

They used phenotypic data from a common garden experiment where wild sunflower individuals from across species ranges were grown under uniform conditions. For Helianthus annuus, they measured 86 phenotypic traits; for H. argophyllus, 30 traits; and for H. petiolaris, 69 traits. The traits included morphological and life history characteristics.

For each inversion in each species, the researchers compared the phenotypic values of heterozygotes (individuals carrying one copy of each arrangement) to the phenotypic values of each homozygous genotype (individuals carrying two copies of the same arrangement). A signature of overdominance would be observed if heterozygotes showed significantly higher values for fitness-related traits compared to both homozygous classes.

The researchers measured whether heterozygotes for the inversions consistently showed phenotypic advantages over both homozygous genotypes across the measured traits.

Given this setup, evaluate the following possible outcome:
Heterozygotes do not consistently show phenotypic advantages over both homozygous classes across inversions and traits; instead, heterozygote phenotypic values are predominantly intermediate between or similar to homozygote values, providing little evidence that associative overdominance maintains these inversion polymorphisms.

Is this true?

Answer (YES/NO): YES